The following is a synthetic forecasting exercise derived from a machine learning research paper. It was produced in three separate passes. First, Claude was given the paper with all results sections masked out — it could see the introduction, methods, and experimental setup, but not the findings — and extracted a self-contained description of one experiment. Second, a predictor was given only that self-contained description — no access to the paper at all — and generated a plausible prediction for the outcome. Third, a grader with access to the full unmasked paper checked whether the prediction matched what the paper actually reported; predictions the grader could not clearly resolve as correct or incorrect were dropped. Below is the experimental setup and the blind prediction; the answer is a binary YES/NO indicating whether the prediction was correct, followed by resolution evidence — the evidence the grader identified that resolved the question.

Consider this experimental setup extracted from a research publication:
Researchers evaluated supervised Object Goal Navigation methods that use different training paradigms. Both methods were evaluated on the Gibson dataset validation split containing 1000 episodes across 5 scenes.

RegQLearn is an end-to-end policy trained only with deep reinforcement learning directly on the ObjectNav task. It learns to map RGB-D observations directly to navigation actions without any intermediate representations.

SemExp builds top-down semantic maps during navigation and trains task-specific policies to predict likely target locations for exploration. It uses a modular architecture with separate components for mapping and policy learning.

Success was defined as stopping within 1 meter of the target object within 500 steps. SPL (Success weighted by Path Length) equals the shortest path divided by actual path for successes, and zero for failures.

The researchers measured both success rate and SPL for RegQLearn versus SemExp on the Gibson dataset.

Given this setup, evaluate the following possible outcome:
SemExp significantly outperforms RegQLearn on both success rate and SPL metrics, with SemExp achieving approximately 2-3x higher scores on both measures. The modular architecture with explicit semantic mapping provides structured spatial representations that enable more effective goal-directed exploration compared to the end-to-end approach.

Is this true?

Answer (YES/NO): NO